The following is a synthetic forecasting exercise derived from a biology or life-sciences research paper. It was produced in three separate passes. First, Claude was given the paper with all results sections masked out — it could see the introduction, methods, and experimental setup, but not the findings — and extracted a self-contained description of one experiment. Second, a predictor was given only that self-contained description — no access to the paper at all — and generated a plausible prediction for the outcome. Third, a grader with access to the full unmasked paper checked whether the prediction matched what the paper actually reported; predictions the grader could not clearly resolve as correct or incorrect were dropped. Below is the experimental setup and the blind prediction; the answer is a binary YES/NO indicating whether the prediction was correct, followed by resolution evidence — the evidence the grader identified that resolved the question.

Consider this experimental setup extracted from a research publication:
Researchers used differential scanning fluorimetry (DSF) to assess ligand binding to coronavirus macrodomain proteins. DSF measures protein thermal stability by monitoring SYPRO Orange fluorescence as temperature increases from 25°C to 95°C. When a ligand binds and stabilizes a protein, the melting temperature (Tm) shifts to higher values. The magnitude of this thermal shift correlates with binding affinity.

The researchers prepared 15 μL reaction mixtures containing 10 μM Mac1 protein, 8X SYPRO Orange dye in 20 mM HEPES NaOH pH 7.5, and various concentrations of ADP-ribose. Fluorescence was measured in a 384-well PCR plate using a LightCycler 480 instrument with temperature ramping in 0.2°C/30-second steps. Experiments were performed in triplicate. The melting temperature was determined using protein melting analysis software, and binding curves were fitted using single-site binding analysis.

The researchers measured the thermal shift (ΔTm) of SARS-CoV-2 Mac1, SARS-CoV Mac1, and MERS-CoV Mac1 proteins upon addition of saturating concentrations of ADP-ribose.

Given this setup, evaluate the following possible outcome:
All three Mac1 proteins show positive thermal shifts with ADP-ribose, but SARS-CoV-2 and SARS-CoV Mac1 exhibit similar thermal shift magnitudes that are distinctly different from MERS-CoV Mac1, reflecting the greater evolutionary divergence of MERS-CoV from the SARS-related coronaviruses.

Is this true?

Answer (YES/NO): NO